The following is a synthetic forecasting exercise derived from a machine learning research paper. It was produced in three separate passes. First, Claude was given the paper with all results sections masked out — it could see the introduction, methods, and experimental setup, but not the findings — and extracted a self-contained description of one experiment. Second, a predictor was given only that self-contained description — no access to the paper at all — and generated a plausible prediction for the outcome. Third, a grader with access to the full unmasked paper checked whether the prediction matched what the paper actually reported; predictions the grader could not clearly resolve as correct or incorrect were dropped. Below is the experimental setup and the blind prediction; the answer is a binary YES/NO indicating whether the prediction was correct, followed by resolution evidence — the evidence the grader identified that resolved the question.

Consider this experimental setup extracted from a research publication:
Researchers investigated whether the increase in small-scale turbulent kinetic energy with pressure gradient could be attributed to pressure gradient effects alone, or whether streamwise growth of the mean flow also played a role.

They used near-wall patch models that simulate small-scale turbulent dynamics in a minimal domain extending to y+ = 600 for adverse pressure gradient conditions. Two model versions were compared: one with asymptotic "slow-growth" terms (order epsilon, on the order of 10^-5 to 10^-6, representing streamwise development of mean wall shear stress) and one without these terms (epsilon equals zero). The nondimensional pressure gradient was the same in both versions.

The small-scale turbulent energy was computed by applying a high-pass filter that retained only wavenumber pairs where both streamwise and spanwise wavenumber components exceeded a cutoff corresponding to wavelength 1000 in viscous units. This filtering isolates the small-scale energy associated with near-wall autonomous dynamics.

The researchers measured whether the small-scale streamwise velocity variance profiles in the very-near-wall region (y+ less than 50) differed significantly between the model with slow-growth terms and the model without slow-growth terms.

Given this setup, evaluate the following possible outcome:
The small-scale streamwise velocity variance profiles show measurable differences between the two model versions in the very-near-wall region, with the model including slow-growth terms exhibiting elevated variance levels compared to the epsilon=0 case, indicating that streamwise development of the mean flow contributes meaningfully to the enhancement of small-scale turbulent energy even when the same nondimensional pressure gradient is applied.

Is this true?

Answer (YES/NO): NO